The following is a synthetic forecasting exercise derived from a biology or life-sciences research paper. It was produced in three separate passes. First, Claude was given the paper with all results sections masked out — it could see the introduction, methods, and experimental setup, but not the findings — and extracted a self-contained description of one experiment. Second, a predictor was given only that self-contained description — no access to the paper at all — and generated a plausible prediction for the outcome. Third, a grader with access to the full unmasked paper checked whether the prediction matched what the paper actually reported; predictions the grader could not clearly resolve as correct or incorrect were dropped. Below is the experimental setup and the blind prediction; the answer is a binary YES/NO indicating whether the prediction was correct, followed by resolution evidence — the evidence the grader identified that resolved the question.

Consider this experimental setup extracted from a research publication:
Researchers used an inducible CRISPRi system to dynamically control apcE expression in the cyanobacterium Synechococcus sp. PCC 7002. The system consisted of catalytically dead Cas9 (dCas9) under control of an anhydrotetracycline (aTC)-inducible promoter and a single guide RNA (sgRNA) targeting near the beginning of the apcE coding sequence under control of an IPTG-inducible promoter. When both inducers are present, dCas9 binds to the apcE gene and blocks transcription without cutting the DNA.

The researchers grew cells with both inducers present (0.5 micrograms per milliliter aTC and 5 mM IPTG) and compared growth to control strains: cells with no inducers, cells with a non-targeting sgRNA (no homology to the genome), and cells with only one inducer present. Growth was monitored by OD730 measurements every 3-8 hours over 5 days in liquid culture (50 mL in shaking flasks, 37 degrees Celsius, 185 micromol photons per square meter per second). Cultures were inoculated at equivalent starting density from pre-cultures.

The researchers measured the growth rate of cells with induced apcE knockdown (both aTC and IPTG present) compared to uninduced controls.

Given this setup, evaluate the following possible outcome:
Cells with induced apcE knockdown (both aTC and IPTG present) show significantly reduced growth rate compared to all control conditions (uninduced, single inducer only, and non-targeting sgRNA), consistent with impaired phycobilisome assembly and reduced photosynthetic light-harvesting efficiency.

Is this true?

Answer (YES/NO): YES